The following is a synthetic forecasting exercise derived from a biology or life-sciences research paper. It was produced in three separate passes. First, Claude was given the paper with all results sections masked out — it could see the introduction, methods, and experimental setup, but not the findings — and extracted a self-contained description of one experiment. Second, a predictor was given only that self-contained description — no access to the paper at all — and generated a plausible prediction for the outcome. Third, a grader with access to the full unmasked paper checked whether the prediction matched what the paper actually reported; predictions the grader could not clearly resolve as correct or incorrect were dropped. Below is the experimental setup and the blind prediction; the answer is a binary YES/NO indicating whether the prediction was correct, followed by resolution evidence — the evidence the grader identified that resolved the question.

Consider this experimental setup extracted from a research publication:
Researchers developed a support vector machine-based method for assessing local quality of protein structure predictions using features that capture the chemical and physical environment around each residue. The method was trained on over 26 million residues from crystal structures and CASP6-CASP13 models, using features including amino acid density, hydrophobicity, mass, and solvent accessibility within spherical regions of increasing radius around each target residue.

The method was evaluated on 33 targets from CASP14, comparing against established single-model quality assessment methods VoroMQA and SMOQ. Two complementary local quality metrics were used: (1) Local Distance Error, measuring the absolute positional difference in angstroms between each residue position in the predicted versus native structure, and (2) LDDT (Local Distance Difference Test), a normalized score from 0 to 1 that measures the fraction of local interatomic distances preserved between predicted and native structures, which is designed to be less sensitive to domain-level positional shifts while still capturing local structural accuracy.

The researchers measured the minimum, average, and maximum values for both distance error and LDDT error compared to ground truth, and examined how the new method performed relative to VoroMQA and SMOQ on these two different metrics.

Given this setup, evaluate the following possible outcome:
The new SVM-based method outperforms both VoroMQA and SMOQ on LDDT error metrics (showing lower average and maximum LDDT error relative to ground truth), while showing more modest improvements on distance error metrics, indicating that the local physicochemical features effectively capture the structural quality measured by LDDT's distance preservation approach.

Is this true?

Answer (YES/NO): NO